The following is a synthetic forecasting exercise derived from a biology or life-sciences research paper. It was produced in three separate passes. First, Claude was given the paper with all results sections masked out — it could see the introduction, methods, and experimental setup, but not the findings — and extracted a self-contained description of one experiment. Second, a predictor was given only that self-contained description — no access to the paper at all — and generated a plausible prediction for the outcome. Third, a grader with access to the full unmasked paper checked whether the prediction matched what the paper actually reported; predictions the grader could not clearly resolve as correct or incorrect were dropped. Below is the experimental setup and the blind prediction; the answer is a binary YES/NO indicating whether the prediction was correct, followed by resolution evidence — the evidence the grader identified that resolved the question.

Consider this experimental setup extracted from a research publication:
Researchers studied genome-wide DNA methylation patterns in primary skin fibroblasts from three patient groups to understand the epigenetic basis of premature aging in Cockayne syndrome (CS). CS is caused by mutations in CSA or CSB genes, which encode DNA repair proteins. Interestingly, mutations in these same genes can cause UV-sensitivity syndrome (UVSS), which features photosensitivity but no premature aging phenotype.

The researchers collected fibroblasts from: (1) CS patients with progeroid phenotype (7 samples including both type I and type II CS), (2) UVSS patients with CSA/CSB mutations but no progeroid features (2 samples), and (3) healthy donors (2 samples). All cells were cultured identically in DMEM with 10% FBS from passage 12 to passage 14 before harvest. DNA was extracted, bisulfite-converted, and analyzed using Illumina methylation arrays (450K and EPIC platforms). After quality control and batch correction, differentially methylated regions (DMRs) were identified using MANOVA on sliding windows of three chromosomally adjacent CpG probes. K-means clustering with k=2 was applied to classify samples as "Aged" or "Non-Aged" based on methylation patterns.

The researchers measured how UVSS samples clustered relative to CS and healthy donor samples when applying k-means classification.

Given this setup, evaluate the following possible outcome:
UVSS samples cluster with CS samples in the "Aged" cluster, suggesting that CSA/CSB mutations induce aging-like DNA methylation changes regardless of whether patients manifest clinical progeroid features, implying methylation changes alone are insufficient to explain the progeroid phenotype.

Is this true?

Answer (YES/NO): NO